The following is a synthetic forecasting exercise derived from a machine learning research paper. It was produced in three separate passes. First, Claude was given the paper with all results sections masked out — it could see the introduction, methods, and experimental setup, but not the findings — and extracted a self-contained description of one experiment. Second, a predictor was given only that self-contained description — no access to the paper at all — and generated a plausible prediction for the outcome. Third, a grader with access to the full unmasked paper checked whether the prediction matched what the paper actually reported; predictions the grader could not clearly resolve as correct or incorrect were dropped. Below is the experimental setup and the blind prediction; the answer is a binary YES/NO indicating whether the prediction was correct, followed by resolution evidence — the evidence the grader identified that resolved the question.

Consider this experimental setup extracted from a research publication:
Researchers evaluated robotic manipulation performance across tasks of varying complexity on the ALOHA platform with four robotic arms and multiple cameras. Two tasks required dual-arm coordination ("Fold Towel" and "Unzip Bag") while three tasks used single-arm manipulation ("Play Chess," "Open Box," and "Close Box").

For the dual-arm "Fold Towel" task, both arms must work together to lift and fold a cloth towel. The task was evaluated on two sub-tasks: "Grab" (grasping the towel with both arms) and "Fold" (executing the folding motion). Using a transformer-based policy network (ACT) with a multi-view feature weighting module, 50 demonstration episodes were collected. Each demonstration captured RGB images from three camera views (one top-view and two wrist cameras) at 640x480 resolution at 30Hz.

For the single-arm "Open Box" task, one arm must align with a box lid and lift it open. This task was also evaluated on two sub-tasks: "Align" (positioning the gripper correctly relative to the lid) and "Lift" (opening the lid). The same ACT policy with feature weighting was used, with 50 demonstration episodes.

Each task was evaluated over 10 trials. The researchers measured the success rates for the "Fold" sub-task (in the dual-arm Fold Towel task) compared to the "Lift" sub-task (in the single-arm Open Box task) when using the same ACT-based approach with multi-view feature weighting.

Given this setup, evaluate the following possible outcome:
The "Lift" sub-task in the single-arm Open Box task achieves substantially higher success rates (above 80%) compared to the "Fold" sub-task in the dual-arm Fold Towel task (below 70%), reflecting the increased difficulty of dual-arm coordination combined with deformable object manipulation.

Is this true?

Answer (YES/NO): NO